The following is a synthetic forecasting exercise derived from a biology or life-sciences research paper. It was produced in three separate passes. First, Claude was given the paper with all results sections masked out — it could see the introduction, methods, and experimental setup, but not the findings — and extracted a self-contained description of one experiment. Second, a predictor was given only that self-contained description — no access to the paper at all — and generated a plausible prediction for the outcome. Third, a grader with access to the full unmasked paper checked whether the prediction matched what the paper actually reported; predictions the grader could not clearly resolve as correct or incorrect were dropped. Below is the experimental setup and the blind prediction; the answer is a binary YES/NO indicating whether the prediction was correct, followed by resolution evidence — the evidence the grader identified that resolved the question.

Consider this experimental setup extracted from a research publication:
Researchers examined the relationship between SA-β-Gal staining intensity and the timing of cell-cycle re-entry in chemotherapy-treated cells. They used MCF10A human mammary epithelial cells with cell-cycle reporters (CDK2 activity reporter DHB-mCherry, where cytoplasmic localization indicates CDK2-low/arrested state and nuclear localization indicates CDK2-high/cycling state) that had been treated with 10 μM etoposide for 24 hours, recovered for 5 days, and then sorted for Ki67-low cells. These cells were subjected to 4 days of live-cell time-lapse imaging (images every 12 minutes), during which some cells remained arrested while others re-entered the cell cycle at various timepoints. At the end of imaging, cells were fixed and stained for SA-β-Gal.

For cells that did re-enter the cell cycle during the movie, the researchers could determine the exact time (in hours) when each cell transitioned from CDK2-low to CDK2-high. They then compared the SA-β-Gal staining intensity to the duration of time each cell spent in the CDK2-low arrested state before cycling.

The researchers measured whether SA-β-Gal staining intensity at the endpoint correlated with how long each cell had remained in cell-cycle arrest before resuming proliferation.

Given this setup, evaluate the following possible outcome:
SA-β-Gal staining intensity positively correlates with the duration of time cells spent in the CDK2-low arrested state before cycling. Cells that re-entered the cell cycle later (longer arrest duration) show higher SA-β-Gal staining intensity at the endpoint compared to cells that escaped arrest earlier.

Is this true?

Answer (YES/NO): YES